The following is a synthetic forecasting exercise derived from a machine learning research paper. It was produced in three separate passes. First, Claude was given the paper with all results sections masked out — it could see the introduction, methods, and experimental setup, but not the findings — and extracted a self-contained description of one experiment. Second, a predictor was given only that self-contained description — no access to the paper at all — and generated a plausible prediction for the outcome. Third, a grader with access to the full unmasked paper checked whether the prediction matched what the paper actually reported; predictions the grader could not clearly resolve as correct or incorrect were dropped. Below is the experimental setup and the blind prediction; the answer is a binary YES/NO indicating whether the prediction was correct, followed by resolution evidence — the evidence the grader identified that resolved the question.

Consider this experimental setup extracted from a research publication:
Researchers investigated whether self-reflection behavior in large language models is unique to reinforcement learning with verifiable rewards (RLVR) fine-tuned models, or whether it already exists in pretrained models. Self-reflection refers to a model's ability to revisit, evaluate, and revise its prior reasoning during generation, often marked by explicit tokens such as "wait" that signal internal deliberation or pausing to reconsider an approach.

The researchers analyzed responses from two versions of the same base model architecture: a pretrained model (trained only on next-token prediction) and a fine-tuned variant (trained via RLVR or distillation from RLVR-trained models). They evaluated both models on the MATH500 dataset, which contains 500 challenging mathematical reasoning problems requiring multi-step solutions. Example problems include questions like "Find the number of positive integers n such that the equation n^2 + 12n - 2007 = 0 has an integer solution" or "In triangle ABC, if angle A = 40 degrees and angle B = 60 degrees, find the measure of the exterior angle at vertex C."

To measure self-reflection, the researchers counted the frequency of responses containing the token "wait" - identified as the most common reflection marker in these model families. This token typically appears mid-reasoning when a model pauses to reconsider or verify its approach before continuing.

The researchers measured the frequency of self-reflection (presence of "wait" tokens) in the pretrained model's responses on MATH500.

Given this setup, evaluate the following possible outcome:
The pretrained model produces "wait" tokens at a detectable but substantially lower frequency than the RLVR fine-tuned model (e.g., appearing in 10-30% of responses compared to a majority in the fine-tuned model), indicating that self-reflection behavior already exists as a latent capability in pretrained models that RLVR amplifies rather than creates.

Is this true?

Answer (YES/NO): NO